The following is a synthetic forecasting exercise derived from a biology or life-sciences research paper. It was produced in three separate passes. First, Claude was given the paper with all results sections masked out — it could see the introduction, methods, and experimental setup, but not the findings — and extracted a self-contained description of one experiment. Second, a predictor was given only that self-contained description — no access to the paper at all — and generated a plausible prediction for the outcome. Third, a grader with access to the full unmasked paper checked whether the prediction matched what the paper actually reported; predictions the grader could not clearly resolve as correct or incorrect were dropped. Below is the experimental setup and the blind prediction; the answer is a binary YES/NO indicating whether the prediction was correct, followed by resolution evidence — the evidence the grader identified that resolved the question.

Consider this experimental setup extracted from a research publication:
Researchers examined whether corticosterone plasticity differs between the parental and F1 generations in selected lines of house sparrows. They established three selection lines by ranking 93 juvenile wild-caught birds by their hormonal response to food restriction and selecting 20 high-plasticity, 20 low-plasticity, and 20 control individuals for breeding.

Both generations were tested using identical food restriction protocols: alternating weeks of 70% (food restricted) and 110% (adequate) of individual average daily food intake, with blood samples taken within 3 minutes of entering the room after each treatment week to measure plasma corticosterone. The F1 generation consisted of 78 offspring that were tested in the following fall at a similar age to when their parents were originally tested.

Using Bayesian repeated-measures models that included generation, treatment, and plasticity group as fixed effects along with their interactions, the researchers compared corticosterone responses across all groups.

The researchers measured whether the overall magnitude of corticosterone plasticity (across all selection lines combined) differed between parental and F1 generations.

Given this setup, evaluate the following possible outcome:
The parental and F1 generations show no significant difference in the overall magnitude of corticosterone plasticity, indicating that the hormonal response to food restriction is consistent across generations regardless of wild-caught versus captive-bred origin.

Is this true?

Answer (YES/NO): NO